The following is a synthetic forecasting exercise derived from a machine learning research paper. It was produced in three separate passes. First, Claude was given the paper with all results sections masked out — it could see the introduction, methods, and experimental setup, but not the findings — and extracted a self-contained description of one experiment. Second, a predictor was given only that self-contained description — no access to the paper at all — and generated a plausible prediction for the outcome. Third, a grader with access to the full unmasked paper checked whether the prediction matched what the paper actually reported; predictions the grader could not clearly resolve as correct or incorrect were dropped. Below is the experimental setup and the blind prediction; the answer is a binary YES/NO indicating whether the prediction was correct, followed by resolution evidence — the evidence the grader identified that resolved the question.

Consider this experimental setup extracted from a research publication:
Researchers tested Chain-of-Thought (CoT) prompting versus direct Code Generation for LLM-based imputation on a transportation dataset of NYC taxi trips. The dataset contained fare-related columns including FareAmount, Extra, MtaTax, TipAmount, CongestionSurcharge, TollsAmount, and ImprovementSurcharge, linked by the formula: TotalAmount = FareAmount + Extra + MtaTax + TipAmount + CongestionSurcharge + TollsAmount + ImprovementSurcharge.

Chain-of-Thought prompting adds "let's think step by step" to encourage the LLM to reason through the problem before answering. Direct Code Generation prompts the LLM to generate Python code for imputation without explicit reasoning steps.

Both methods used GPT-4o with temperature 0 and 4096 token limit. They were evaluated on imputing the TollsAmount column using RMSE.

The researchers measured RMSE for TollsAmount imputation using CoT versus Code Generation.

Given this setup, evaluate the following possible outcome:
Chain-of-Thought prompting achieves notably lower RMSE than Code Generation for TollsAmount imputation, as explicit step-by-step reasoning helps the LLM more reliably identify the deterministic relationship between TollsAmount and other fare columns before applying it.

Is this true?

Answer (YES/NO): YES